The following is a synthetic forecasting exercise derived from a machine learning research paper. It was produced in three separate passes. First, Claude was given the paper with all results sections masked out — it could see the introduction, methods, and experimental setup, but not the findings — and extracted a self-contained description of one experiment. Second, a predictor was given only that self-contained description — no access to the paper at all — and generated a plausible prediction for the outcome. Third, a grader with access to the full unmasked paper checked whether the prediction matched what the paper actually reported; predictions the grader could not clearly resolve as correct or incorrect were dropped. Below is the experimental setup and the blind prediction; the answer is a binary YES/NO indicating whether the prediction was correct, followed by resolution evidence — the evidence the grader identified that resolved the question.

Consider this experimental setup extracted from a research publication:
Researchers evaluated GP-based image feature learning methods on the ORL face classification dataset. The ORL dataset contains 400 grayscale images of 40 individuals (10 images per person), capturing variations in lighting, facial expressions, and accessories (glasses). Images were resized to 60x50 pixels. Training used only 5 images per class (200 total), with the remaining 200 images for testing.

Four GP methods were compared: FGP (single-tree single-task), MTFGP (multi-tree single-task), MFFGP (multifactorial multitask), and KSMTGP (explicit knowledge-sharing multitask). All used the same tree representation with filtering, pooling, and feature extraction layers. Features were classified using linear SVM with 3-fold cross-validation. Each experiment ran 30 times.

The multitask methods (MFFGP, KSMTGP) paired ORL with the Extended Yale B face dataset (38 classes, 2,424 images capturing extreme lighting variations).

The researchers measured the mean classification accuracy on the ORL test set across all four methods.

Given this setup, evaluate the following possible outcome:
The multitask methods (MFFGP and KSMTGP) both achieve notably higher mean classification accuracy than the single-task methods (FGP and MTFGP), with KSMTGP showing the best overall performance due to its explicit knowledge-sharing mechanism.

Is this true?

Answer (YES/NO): NO